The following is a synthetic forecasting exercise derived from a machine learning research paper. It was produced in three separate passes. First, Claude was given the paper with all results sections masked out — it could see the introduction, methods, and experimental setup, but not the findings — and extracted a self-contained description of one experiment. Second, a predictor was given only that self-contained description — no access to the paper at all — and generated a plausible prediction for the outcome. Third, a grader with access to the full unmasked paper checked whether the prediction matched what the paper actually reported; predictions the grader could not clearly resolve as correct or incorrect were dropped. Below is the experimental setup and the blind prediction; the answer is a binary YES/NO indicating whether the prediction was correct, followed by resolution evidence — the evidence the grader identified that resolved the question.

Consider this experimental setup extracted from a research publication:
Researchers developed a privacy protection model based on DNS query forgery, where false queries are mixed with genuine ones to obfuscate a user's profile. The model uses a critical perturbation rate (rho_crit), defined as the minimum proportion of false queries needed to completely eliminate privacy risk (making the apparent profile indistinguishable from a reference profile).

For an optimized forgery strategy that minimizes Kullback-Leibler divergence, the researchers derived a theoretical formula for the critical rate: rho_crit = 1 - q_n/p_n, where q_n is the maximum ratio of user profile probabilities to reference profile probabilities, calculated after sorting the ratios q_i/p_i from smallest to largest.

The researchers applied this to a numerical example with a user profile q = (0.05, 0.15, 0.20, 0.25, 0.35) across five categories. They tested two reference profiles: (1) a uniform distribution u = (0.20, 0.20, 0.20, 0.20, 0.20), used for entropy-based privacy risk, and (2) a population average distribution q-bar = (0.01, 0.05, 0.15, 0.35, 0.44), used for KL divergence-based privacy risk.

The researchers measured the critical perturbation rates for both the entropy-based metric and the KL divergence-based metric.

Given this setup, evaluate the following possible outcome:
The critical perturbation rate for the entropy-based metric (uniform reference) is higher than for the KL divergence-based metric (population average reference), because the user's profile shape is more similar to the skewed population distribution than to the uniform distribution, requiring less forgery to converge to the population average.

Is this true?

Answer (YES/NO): NO